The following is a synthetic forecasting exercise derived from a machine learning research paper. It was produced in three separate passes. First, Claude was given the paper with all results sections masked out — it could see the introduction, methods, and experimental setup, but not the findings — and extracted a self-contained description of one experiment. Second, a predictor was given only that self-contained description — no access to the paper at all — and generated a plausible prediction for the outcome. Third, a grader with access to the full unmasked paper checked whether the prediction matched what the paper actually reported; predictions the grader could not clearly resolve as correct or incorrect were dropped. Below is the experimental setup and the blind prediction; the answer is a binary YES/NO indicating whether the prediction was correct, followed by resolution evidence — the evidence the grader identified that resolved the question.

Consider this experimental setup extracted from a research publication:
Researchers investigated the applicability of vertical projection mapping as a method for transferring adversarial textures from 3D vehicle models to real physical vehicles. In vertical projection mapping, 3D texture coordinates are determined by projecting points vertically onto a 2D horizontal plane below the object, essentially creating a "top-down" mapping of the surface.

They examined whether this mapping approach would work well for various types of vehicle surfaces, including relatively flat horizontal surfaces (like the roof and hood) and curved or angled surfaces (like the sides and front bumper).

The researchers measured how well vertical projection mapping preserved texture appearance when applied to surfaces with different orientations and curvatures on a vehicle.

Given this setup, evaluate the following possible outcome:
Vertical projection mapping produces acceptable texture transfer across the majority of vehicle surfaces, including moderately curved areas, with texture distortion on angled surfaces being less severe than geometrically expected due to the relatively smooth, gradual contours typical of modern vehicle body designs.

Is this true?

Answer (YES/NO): NO